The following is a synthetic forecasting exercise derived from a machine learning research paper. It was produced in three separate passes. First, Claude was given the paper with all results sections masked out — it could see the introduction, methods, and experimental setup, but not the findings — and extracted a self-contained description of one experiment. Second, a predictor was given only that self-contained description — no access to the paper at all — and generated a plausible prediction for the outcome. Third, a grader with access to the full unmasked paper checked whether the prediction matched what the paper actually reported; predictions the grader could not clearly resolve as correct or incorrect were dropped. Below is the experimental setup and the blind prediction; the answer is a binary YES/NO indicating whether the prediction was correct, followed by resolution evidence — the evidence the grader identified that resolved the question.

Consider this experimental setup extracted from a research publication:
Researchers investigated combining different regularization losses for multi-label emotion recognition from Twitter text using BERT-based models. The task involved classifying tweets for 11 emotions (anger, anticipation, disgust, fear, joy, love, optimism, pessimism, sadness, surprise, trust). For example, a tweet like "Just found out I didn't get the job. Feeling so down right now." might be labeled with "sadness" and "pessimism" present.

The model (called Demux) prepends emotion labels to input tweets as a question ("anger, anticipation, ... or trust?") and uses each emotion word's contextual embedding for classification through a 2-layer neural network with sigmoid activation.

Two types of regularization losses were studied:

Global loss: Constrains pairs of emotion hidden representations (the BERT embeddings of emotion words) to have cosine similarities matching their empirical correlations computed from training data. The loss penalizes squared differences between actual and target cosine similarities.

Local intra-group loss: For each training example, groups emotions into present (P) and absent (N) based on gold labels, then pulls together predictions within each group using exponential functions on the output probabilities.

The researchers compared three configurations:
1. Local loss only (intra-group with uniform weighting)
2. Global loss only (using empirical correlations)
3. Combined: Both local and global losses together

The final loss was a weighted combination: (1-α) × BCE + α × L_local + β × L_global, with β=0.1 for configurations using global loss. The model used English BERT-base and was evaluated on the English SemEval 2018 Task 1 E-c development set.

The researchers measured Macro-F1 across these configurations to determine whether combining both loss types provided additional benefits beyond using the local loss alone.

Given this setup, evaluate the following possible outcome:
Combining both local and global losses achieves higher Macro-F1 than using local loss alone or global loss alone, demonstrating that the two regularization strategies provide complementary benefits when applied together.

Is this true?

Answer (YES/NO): NO